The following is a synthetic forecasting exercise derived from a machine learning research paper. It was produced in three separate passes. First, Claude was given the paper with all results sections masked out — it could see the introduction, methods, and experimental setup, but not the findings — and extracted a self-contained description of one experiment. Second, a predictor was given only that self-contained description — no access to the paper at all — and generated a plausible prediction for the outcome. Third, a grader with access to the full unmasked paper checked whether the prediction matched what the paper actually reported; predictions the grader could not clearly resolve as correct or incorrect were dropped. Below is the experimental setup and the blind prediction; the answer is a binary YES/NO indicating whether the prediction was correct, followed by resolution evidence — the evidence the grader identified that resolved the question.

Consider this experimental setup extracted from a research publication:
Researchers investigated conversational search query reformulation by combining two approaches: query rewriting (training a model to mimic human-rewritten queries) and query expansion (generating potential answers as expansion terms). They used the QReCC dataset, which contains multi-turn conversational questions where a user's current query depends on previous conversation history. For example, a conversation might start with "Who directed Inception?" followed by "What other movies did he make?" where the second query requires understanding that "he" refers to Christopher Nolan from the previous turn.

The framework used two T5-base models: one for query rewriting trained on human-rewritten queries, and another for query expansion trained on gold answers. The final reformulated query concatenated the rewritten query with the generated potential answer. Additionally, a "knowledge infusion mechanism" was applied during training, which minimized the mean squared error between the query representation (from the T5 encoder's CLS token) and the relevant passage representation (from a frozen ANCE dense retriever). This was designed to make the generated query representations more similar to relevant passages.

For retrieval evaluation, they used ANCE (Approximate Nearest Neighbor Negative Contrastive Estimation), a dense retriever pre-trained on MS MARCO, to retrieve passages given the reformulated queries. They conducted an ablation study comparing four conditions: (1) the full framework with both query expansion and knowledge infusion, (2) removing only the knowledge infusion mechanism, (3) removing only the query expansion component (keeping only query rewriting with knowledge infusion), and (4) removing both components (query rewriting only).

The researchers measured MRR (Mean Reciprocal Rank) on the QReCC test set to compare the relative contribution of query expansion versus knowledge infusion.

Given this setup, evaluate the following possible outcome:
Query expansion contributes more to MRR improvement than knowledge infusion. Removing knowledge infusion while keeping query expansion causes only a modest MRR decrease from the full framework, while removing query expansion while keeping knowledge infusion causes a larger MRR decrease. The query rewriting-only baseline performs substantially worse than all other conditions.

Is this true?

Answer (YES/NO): NO